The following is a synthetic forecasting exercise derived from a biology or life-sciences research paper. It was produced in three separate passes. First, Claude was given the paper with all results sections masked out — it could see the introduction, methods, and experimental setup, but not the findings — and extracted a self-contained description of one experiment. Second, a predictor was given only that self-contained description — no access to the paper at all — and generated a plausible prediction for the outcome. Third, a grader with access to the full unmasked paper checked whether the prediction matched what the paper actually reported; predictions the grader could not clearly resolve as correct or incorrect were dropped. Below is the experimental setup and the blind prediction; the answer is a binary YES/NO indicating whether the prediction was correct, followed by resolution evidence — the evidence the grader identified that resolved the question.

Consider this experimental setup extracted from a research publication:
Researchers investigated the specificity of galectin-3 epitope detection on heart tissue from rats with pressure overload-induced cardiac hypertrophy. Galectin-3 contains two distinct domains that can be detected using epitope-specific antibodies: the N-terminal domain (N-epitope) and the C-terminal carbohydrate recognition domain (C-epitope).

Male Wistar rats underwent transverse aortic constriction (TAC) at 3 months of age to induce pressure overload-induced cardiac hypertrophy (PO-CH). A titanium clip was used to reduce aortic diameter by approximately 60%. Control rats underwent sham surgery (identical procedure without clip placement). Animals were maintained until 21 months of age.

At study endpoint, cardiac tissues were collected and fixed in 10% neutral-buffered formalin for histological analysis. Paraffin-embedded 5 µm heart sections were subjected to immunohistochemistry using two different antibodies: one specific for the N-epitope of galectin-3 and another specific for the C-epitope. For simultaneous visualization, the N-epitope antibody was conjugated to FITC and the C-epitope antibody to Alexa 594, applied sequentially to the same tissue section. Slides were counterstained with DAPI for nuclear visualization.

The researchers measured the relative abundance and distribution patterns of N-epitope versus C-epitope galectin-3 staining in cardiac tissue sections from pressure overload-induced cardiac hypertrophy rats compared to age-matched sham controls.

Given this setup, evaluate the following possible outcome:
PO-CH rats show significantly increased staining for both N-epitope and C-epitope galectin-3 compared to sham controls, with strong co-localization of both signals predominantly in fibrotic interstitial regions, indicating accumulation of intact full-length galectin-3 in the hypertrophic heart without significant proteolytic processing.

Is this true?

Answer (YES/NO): NO